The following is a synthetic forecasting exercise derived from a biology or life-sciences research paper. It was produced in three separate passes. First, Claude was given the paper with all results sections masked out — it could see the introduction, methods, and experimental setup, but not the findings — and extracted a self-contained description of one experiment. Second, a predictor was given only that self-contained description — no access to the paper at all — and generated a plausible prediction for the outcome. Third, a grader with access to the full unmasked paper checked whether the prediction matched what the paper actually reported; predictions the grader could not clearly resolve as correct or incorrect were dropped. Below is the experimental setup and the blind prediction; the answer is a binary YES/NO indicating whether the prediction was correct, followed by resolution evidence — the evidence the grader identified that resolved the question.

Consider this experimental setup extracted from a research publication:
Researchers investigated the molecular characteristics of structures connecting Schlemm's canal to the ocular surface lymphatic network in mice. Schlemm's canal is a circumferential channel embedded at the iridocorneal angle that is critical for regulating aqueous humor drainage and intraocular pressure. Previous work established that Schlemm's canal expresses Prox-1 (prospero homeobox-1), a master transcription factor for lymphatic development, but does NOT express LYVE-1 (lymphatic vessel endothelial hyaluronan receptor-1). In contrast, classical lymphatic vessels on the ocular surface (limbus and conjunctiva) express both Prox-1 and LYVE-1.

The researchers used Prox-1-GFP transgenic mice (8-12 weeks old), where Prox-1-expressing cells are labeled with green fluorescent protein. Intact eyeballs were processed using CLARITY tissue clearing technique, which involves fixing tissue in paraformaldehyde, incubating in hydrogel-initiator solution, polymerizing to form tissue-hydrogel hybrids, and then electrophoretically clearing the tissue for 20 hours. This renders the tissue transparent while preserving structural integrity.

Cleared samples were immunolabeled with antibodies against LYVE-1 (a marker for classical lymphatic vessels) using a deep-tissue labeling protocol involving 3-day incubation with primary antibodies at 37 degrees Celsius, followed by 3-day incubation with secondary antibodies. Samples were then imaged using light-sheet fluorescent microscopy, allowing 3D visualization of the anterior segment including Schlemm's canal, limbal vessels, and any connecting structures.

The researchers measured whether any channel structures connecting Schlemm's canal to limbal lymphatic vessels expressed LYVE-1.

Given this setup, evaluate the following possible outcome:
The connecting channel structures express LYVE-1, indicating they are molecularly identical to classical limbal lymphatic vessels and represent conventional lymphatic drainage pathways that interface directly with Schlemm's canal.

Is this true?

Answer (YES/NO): YES